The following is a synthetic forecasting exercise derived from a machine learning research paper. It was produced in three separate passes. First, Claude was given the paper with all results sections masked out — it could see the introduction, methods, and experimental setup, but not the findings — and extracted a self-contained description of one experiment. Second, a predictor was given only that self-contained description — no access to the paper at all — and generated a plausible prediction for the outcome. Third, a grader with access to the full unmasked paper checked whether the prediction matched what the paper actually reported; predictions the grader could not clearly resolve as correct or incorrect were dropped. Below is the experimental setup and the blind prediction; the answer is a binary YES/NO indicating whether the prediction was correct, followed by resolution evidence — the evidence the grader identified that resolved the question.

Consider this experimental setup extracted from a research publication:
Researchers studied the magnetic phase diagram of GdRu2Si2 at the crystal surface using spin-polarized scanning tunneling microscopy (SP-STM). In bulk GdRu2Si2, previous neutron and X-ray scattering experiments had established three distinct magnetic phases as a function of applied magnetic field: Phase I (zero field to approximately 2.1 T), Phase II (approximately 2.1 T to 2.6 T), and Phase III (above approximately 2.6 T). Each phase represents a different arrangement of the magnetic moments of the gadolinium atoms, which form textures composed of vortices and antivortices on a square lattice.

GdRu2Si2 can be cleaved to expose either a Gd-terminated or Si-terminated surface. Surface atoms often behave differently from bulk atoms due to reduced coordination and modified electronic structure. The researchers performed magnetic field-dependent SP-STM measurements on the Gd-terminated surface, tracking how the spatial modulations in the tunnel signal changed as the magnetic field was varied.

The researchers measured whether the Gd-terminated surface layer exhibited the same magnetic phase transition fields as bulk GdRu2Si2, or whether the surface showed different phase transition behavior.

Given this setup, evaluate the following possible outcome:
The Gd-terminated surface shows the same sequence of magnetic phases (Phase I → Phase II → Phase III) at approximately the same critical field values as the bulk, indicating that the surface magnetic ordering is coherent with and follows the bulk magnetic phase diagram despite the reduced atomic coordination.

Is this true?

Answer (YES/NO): NO